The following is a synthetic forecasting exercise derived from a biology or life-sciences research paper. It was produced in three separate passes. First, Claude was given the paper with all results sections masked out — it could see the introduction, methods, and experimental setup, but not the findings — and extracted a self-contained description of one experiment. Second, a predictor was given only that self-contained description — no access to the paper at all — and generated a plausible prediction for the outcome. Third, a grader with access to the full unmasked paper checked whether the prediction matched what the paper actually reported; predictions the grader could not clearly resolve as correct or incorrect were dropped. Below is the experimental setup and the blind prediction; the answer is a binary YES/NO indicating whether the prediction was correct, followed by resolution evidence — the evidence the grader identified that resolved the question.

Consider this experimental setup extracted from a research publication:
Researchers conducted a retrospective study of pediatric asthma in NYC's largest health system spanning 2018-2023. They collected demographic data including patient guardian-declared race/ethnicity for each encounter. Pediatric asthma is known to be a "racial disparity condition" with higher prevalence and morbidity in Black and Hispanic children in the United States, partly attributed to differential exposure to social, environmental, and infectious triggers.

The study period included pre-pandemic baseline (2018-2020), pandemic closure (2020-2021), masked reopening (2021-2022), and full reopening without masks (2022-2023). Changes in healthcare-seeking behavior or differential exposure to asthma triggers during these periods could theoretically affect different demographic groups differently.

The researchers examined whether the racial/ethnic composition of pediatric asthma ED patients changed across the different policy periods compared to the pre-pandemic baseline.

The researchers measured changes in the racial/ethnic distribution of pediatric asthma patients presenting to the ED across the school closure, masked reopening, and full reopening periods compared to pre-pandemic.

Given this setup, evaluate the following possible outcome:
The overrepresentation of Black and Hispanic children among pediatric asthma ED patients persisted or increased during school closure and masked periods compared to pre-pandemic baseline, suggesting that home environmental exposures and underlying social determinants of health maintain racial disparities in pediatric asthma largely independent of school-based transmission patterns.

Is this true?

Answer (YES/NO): YES